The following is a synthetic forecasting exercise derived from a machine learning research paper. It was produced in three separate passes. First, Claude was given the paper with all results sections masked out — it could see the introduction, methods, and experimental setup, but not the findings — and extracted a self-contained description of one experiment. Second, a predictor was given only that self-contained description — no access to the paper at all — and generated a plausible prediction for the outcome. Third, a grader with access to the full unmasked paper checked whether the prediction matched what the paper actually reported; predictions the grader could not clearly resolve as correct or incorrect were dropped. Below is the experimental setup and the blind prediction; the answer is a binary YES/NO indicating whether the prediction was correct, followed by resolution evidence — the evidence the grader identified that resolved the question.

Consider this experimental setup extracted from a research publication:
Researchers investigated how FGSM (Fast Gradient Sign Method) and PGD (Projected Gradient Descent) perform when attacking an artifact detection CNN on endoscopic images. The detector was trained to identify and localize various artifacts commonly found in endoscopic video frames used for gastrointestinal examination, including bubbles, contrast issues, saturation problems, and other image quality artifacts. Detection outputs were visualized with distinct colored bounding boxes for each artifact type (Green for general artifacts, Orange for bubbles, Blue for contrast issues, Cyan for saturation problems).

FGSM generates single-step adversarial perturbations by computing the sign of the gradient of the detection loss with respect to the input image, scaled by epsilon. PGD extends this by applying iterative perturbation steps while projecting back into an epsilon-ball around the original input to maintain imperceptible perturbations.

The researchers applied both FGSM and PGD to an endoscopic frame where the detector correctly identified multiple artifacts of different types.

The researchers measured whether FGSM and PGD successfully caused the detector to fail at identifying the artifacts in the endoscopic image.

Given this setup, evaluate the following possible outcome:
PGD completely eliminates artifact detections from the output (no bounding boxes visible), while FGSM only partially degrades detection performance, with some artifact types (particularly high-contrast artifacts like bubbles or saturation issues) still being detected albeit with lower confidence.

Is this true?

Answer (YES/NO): NO